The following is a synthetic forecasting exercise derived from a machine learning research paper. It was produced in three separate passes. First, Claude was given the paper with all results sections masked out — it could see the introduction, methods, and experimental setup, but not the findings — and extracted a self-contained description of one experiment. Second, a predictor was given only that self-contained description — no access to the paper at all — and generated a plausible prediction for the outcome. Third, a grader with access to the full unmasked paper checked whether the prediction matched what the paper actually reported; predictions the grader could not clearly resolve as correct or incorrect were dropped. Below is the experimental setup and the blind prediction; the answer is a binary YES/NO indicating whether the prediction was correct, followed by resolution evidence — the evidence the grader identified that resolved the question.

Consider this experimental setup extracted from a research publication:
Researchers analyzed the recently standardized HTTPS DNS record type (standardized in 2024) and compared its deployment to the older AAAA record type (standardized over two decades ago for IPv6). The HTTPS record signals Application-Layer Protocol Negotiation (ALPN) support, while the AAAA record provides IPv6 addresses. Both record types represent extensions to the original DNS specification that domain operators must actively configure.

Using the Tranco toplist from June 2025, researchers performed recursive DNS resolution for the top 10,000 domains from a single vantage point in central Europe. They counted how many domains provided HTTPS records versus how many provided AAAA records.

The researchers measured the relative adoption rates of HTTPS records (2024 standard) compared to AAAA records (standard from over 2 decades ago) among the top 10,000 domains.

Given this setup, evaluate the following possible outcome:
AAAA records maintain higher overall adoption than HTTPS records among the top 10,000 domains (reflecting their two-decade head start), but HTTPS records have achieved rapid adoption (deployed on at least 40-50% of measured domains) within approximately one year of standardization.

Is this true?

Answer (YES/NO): NO